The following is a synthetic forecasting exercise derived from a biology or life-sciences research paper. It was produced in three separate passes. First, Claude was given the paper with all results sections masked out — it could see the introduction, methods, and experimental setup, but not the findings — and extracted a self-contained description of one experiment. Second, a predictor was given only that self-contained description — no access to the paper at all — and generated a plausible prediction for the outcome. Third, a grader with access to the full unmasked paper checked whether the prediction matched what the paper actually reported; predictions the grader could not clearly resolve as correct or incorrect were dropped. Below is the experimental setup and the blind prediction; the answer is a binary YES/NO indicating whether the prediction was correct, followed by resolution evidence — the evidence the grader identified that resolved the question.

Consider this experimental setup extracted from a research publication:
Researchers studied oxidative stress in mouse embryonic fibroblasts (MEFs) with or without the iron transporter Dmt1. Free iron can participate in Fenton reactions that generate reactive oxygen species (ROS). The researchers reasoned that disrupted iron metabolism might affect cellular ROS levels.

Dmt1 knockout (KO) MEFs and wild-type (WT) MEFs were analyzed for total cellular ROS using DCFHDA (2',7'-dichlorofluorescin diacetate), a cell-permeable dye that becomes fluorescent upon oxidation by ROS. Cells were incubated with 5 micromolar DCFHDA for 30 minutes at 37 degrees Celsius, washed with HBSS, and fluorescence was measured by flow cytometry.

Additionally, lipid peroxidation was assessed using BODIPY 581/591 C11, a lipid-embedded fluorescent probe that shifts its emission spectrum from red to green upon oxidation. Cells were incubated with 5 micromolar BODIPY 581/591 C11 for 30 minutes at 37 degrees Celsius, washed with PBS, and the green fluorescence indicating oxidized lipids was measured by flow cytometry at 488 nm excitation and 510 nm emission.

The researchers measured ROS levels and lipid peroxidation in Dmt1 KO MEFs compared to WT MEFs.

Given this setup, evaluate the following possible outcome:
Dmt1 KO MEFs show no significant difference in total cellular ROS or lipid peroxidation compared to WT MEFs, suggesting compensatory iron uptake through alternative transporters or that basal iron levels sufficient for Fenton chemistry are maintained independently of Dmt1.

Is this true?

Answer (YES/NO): NO